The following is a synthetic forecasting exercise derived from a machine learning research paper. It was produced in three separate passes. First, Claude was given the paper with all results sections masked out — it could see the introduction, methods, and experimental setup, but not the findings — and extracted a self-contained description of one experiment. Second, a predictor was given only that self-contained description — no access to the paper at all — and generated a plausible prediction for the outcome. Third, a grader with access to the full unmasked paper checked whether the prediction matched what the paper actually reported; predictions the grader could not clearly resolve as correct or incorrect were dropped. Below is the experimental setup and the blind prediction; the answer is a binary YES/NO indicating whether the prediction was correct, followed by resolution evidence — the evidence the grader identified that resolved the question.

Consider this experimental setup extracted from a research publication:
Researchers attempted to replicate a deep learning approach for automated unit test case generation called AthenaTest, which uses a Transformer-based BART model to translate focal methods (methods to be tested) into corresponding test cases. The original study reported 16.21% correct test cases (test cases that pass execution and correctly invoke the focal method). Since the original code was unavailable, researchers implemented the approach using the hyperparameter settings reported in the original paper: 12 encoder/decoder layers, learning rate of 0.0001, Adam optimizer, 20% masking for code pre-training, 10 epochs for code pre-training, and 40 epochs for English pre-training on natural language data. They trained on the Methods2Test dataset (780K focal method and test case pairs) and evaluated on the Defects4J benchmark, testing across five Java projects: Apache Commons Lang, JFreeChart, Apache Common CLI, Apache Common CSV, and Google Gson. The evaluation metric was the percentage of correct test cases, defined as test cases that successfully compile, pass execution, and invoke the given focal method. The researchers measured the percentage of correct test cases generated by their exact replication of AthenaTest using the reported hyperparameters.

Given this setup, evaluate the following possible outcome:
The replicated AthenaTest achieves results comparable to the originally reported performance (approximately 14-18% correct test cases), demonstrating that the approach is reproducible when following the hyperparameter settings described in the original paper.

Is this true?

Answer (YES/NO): NO